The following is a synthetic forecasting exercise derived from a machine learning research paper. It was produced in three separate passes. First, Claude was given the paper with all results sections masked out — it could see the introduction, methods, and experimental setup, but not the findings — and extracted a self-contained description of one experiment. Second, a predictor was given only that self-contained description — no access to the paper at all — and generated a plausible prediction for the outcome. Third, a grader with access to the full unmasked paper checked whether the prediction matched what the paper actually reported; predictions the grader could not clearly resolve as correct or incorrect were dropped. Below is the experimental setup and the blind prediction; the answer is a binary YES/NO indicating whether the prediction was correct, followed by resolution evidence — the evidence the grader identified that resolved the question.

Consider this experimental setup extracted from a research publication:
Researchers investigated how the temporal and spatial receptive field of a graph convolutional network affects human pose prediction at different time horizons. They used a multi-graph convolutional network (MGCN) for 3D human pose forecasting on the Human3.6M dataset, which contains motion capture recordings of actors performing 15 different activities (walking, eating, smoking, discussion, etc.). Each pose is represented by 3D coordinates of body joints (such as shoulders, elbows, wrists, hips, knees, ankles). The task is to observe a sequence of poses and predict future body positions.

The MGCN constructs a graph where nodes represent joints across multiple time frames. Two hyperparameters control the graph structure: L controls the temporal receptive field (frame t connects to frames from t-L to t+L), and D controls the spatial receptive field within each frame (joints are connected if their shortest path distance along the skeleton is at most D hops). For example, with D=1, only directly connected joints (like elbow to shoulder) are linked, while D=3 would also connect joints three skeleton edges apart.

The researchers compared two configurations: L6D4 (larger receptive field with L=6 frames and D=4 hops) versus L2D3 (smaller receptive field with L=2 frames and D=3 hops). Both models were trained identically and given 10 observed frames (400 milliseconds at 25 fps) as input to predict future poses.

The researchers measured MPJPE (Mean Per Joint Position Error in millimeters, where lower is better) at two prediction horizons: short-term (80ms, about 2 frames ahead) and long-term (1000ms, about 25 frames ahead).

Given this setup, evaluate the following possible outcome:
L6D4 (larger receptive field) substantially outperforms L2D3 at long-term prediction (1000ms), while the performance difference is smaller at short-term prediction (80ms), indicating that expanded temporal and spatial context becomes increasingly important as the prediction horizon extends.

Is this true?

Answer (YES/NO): NO